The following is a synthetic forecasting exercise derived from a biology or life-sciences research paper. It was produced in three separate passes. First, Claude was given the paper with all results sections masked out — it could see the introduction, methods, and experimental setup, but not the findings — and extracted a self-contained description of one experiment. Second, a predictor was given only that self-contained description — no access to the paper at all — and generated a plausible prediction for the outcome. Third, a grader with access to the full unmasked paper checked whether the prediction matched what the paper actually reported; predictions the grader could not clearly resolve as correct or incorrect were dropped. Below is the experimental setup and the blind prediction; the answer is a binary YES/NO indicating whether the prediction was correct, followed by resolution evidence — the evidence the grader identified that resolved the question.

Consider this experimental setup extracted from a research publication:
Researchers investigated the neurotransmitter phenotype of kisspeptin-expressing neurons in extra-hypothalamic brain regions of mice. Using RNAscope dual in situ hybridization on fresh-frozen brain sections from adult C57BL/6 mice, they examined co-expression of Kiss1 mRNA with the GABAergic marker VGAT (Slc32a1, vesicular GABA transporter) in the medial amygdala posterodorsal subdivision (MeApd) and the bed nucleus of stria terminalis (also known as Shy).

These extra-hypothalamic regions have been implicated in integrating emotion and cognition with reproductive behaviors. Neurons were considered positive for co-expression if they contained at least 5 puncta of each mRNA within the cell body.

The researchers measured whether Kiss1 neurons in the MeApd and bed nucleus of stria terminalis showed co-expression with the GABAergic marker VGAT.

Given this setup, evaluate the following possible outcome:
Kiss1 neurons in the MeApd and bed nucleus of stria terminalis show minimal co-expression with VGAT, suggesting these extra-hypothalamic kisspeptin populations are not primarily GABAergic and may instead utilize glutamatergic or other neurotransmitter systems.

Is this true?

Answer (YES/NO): NO